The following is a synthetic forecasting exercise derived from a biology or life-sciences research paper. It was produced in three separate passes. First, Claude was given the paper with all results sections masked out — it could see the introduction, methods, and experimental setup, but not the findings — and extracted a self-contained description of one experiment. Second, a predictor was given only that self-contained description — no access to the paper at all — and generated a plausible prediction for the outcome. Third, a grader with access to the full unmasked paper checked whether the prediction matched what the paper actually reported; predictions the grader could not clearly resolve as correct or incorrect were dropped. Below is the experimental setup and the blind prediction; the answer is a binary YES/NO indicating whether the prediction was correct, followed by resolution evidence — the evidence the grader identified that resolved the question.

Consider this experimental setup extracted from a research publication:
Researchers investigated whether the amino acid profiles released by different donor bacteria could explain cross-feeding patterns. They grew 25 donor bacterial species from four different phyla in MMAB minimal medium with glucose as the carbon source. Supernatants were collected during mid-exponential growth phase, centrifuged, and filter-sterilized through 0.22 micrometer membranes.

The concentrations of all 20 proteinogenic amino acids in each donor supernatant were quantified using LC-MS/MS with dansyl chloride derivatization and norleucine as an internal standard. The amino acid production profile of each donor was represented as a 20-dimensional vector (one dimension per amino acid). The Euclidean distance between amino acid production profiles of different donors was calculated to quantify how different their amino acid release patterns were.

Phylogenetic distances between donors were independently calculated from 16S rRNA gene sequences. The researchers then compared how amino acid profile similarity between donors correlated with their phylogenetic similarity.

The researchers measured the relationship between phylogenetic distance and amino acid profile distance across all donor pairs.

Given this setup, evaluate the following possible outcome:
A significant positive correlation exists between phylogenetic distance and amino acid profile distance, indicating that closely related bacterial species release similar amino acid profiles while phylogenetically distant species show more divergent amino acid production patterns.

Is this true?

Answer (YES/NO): YES